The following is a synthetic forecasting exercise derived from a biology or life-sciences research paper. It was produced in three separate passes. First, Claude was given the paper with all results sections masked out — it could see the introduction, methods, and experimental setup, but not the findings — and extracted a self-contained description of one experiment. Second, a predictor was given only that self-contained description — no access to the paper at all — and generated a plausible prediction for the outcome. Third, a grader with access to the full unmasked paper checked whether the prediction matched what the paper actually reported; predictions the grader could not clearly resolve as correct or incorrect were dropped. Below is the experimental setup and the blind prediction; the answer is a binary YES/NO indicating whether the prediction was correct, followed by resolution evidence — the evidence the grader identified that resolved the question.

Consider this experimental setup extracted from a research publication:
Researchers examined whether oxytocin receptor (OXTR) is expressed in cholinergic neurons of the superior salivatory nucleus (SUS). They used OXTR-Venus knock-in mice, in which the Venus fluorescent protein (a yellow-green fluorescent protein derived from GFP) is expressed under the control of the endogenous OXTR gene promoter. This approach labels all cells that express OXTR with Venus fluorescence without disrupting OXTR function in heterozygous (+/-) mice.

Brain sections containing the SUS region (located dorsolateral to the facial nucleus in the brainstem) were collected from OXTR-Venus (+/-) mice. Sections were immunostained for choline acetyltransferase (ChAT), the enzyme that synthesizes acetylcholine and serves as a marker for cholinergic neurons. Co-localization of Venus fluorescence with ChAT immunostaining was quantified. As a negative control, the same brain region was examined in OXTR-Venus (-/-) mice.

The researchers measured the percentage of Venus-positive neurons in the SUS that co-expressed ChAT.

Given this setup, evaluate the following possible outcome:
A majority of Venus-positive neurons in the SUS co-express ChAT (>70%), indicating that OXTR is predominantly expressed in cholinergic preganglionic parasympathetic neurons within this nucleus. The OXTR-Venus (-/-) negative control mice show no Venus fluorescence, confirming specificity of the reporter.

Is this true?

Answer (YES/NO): YES